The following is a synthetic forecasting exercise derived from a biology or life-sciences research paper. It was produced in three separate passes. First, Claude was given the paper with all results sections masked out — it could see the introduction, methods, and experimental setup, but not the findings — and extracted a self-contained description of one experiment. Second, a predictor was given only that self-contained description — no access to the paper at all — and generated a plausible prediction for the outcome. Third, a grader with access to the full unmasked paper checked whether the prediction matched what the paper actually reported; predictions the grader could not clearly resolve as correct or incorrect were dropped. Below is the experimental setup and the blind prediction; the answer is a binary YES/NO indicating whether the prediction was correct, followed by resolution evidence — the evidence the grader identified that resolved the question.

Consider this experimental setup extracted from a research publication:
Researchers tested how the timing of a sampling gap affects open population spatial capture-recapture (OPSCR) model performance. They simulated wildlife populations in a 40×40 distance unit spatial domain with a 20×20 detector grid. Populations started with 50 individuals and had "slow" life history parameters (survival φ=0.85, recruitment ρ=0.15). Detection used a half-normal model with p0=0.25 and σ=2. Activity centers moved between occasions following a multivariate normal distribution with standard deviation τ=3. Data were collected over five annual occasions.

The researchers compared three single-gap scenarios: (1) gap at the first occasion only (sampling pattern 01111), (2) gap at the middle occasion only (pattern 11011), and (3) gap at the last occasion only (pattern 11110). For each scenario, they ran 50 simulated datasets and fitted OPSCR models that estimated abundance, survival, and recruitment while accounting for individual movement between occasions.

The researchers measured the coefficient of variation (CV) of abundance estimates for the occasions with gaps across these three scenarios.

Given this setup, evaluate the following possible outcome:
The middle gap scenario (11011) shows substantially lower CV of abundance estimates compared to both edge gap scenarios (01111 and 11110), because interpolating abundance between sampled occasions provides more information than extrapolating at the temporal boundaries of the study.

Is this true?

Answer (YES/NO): YES